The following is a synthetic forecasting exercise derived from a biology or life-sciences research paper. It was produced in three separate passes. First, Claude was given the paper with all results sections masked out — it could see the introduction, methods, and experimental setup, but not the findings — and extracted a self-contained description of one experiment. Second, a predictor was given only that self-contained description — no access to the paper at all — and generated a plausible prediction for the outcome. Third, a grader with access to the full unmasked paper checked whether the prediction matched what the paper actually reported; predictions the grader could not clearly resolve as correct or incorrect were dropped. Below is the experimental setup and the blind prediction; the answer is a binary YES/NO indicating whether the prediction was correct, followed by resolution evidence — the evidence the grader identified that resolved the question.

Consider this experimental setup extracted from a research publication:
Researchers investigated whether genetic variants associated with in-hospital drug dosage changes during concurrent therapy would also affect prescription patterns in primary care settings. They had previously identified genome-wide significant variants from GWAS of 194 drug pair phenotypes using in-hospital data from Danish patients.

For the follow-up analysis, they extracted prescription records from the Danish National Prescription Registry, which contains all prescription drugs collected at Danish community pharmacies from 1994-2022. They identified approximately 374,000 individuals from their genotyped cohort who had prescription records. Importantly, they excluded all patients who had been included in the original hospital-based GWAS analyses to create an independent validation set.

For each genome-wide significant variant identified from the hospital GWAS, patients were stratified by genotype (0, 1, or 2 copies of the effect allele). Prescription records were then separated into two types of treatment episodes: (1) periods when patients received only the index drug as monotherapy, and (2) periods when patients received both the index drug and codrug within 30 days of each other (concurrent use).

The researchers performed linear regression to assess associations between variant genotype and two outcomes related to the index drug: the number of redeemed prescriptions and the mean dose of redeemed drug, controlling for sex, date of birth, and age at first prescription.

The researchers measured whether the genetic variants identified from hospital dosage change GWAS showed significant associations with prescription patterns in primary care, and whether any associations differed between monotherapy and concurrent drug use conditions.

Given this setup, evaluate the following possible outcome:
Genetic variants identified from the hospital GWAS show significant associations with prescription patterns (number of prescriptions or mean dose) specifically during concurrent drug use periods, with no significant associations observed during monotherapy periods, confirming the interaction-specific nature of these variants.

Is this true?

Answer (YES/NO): NO